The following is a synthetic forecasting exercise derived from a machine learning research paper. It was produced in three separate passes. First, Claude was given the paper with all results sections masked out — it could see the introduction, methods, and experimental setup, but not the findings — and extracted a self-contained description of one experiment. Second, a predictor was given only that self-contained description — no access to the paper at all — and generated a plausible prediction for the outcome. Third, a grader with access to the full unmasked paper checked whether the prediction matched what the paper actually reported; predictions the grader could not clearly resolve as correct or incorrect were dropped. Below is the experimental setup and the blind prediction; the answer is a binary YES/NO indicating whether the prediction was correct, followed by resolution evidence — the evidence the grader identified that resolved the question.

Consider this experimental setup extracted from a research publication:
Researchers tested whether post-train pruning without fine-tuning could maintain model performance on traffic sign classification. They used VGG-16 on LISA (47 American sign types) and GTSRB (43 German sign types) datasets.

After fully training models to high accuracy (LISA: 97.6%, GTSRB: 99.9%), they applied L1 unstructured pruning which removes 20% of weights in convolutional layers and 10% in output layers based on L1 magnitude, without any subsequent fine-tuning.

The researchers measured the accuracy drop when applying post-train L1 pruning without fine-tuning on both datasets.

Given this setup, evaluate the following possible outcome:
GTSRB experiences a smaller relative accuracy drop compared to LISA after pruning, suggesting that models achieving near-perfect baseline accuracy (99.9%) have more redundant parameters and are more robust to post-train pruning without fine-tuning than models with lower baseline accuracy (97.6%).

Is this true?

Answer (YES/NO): YES